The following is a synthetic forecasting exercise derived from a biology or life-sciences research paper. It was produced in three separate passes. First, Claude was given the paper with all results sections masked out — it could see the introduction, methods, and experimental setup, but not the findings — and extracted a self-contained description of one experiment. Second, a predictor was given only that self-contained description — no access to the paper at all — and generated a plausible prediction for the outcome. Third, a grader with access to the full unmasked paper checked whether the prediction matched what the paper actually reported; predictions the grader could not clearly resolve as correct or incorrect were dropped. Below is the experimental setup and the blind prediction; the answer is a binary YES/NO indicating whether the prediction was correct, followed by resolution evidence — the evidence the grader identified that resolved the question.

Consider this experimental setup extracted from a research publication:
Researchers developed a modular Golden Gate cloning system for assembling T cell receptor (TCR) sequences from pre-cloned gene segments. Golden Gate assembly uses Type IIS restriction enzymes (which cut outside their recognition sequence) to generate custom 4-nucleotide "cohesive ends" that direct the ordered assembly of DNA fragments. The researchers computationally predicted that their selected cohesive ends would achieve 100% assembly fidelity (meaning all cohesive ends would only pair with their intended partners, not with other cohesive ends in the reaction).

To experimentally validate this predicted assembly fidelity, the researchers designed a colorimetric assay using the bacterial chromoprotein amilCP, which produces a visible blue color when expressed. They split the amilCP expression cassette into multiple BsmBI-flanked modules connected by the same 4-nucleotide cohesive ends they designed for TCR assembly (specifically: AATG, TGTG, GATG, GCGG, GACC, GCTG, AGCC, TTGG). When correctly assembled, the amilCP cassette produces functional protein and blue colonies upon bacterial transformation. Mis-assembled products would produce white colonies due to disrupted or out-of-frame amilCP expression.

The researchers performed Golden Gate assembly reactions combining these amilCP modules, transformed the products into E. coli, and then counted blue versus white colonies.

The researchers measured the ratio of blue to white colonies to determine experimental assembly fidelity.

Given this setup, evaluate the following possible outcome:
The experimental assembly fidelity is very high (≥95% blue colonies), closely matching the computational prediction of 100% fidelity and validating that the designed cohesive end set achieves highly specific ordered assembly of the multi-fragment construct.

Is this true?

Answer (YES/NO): YES